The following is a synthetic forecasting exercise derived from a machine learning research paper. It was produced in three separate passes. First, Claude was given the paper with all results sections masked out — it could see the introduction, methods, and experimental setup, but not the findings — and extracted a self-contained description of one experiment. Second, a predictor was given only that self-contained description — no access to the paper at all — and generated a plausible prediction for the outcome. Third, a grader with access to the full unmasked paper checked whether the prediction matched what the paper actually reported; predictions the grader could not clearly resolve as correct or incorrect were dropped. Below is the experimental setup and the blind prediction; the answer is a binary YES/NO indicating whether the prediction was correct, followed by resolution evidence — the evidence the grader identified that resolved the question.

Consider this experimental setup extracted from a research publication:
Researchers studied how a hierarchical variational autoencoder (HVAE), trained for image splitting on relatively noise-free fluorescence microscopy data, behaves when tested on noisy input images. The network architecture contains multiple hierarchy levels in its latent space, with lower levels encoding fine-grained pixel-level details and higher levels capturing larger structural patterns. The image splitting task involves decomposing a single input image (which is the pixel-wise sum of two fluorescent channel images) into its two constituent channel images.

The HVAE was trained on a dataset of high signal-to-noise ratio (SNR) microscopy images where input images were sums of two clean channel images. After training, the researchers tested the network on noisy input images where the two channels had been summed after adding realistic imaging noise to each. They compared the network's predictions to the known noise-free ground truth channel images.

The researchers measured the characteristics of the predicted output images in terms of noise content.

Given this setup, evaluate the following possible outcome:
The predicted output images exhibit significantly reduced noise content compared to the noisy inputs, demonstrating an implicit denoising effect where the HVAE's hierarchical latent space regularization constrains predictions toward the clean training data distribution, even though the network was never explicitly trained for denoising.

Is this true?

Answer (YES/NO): NO